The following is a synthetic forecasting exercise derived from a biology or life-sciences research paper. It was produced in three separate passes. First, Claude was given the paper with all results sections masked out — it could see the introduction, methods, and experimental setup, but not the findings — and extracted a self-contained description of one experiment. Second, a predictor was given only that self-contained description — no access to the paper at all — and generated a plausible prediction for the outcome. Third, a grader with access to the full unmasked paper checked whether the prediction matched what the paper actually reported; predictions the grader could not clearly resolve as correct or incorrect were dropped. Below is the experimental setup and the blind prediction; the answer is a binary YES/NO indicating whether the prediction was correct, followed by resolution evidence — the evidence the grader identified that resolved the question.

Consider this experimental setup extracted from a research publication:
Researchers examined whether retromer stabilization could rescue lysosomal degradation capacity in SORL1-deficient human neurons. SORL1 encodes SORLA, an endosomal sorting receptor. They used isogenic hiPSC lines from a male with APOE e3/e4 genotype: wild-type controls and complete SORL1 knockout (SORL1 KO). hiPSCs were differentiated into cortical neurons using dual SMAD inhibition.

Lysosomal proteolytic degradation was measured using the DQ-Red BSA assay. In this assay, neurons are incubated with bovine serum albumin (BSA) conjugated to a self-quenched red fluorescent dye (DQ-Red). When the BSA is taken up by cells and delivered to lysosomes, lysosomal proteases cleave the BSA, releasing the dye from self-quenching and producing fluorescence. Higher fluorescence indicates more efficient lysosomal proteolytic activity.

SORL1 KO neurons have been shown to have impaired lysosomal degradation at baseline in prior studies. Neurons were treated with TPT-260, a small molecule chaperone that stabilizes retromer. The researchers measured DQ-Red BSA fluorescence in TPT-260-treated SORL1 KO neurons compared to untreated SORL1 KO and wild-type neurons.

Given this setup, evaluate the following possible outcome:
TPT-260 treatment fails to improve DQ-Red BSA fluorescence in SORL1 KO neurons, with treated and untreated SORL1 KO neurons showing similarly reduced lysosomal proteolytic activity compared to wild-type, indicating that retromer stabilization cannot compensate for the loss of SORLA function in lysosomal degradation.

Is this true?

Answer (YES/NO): NO